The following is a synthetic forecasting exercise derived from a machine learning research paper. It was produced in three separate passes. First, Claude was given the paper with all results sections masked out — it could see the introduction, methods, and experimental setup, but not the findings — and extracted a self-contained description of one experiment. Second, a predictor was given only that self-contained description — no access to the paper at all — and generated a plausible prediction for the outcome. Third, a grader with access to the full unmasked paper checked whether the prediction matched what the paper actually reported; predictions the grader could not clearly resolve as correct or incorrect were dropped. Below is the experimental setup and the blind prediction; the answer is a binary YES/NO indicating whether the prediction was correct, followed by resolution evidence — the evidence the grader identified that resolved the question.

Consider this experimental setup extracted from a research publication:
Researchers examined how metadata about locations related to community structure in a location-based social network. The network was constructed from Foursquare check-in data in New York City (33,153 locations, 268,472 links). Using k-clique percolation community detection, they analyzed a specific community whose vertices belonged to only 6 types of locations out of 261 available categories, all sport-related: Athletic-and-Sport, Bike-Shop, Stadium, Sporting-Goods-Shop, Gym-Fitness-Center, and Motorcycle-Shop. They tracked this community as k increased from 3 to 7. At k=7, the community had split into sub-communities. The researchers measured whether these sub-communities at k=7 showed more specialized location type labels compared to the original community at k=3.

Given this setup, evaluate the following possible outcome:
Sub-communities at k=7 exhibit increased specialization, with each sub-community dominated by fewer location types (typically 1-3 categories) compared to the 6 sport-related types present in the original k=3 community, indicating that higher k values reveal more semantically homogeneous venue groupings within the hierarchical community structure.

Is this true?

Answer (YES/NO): YES